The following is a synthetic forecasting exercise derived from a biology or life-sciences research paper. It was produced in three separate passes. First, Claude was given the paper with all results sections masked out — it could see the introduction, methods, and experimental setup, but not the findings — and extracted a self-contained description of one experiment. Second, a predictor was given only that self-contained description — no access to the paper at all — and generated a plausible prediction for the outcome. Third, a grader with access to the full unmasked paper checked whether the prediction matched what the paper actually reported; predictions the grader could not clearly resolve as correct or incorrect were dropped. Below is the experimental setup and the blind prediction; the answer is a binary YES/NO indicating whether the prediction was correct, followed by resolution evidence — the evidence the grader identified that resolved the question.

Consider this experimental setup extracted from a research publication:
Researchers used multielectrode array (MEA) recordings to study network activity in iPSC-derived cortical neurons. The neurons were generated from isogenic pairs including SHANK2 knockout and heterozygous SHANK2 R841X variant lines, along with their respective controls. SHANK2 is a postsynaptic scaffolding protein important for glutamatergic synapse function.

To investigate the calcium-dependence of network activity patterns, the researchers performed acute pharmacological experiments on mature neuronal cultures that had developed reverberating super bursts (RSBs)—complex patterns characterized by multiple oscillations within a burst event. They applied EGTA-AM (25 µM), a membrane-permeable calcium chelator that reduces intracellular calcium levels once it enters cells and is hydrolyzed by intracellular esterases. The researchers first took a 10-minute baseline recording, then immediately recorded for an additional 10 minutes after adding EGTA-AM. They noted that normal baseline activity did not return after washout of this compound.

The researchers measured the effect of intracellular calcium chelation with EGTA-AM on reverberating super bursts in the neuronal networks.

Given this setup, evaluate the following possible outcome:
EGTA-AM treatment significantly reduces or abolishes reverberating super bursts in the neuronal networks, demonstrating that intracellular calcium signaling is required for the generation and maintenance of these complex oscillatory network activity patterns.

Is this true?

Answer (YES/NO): YES